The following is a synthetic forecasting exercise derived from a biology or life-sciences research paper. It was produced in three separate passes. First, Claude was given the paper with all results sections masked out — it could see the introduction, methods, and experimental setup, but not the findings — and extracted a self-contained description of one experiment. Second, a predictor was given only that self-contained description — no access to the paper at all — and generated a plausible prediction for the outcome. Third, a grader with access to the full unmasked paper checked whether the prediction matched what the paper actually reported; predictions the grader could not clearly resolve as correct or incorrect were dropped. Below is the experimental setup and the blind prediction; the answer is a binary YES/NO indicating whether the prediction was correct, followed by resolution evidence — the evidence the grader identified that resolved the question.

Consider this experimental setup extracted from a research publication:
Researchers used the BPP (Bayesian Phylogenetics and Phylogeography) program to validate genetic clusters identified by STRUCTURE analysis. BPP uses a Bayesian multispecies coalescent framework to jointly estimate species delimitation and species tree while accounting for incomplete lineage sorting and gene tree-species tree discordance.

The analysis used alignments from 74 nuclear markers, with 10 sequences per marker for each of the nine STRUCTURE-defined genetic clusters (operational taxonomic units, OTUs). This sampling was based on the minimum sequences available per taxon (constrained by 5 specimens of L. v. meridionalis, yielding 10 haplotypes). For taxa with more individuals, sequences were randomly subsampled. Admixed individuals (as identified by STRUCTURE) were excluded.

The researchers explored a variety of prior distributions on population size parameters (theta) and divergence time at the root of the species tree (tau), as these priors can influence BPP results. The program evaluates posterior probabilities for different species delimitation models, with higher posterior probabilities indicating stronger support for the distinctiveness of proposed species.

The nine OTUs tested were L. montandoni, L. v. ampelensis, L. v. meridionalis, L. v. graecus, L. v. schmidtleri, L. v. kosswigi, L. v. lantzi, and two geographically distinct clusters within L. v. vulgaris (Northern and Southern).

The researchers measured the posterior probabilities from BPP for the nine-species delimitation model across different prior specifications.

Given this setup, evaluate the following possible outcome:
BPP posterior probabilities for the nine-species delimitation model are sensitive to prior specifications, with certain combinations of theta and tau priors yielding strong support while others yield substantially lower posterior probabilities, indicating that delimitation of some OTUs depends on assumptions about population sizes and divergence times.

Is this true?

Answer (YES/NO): NO